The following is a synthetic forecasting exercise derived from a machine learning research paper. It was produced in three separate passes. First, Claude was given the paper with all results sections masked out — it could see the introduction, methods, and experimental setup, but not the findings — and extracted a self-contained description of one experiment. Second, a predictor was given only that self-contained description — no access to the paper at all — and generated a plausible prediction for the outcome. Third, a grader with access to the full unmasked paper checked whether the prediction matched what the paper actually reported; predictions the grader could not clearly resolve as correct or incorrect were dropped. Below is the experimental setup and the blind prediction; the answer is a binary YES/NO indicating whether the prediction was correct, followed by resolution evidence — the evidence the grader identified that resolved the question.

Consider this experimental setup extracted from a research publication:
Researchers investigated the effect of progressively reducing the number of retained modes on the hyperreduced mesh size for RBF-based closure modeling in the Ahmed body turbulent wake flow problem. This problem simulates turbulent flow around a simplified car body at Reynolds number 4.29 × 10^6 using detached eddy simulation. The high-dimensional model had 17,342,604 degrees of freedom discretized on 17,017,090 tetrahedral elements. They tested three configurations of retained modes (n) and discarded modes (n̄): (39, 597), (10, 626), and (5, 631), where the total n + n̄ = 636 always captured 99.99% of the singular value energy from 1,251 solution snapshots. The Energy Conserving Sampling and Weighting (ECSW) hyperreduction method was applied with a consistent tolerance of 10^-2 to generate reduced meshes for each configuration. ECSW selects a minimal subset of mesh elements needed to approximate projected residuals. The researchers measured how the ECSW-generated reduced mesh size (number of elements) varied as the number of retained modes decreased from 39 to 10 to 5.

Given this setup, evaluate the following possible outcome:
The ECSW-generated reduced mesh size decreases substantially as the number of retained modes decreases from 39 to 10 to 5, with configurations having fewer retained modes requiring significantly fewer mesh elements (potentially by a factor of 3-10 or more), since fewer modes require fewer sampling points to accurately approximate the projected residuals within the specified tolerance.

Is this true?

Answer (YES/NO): YES